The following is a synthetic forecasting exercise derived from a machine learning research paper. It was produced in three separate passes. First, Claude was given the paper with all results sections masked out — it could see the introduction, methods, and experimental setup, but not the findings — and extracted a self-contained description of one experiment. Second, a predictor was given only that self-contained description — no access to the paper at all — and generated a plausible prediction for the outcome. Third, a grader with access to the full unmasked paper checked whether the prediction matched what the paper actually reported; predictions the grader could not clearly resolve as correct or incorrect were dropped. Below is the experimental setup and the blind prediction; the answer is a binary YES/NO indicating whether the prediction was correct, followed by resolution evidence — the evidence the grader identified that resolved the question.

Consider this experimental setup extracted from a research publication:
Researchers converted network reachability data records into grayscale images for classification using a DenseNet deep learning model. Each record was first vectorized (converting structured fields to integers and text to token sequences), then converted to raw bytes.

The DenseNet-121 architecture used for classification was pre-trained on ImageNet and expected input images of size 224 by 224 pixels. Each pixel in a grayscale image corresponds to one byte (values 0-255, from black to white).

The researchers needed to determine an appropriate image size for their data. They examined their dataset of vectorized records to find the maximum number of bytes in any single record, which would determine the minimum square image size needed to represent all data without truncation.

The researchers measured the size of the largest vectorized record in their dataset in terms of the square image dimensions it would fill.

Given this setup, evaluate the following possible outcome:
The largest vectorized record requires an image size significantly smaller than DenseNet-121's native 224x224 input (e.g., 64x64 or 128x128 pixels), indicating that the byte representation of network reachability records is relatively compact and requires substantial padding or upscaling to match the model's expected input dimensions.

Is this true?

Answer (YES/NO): NO